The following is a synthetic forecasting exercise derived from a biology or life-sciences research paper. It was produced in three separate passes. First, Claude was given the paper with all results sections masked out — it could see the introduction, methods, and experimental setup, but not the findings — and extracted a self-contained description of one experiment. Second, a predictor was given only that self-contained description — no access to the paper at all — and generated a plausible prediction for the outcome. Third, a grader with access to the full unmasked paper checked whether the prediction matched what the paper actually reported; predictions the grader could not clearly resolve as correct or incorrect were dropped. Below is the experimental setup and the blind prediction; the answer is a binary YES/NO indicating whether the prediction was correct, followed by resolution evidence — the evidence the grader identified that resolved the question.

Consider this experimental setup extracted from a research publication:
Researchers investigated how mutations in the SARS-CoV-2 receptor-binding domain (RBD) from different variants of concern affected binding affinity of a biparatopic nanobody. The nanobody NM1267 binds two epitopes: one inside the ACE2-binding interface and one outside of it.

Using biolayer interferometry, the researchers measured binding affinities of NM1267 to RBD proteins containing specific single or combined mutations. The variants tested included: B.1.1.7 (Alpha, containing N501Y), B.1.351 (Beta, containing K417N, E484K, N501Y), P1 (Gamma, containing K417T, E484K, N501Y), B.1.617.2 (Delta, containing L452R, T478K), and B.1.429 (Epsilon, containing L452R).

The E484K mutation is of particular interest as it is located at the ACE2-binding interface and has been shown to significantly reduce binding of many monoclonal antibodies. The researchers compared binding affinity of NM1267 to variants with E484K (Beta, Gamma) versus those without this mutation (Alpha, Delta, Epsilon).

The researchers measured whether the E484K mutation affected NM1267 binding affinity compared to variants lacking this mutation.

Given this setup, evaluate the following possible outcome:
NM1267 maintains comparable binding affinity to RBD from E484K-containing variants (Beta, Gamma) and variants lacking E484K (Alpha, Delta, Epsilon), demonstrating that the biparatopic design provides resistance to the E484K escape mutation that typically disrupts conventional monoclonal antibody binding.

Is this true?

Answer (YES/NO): YES